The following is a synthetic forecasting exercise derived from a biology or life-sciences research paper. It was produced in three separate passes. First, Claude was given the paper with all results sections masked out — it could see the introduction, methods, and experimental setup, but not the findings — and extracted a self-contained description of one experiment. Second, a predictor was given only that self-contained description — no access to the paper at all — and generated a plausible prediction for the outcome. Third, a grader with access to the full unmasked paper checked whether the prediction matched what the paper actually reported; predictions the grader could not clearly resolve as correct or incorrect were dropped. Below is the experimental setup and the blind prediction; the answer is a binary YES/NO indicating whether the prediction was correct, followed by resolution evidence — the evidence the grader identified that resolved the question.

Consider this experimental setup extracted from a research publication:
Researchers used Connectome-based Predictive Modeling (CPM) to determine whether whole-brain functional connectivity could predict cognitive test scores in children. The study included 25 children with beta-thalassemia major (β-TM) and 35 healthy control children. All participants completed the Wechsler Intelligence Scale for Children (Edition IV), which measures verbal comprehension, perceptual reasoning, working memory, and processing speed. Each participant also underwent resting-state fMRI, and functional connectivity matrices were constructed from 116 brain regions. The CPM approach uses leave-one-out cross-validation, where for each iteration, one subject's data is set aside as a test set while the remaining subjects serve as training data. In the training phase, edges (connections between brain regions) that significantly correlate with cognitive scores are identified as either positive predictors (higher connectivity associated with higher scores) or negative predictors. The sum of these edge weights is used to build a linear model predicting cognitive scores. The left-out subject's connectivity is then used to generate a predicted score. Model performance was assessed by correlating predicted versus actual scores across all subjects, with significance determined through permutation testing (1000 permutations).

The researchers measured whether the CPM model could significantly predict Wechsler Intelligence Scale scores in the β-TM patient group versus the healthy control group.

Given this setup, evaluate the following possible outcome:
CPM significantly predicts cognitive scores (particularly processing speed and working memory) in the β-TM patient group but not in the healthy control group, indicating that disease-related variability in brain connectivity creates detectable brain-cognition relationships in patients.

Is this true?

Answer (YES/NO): NO